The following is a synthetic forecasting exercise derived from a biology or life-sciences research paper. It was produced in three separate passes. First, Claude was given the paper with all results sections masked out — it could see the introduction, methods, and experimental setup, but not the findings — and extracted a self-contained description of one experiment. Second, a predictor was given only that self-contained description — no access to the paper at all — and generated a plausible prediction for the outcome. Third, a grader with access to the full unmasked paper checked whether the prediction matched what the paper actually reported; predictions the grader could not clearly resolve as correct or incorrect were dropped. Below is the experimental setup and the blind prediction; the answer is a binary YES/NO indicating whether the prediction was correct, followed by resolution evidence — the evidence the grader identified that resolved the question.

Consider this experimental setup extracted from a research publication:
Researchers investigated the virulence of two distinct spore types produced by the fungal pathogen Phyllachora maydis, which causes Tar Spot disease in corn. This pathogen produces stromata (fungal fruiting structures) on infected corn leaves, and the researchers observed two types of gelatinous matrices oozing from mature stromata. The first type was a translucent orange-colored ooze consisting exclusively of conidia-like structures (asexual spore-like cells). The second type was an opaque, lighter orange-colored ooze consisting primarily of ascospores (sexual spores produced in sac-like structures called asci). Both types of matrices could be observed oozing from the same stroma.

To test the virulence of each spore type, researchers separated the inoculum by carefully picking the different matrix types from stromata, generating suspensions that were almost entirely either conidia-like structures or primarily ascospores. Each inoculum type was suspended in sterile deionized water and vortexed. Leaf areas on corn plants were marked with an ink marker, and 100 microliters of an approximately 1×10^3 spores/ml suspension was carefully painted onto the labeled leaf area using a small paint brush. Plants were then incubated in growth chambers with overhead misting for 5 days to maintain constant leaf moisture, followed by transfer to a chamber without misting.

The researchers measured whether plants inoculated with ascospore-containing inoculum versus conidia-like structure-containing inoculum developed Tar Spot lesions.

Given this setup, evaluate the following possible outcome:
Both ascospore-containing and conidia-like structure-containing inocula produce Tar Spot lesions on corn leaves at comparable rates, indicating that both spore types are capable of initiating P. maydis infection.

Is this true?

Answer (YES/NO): NO